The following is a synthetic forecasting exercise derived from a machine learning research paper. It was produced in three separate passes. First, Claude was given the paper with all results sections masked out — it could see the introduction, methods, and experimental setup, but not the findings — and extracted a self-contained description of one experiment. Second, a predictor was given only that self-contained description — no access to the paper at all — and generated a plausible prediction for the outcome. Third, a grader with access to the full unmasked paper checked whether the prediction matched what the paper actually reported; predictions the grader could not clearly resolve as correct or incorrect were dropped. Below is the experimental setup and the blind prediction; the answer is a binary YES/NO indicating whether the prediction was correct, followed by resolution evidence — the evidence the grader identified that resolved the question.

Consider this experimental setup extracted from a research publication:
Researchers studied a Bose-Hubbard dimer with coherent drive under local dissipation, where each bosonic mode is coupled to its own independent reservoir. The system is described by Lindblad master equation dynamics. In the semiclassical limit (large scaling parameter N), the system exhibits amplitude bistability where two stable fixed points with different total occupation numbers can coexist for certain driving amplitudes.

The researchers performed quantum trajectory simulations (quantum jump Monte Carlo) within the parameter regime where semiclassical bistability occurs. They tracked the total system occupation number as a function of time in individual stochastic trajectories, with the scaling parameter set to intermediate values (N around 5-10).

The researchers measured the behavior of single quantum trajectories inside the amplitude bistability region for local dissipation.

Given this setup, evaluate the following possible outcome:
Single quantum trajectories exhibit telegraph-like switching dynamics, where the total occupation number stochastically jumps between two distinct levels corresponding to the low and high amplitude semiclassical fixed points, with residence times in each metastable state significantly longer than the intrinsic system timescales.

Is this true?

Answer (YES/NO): YES